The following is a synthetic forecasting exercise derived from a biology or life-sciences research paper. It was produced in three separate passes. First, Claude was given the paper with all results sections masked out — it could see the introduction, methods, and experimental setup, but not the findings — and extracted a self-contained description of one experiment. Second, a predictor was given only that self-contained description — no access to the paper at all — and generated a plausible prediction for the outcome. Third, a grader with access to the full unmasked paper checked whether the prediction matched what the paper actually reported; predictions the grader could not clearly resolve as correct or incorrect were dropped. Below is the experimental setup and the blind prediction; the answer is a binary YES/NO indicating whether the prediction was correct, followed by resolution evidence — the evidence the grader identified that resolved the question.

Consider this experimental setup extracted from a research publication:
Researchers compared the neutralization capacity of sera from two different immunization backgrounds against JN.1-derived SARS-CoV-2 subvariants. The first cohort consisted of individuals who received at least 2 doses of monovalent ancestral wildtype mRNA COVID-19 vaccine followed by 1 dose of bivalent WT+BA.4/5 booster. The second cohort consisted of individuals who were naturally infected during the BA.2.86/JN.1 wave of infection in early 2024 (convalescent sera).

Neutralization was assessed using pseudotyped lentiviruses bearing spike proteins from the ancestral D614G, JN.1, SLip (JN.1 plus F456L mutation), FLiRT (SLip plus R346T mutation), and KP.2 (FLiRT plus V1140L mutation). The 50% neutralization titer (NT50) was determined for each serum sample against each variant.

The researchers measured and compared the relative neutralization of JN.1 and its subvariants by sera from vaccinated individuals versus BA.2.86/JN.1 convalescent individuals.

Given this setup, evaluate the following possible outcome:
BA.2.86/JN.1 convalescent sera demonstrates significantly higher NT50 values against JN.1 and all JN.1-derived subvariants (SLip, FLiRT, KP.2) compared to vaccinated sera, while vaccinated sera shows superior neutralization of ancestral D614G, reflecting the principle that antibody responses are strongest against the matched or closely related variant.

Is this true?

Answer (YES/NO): NO